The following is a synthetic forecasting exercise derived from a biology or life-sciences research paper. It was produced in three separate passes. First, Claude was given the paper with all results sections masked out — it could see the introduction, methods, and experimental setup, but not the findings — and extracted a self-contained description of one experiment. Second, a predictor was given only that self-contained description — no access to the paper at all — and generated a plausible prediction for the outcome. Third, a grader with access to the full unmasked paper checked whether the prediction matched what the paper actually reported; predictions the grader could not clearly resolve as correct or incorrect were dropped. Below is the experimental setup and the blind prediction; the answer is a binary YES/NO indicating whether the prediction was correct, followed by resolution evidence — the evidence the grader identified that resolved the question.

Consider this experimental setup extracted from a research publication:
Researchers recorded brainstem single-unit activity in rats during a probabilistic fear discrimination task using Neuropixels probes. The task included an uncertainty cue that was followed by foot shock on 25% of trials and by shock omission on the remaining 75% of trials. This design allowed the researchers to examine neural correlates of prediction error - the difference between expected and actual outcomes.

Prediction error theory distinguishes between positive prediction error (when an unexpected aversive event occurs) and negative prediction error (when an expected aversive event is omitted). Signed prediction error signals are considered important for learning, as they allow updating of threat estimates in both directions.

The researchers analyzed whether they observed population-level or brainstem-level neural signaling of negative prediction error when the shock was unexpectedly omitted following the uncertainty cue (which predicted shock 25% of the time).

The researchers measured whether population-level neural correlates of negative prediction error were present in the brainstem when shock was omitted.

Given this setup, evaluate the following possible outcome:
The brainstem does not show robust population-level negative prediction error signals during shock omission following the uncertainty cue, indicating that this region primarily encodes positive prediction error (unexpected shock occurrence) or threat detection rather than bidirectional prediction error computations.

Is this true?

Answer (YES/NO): YES